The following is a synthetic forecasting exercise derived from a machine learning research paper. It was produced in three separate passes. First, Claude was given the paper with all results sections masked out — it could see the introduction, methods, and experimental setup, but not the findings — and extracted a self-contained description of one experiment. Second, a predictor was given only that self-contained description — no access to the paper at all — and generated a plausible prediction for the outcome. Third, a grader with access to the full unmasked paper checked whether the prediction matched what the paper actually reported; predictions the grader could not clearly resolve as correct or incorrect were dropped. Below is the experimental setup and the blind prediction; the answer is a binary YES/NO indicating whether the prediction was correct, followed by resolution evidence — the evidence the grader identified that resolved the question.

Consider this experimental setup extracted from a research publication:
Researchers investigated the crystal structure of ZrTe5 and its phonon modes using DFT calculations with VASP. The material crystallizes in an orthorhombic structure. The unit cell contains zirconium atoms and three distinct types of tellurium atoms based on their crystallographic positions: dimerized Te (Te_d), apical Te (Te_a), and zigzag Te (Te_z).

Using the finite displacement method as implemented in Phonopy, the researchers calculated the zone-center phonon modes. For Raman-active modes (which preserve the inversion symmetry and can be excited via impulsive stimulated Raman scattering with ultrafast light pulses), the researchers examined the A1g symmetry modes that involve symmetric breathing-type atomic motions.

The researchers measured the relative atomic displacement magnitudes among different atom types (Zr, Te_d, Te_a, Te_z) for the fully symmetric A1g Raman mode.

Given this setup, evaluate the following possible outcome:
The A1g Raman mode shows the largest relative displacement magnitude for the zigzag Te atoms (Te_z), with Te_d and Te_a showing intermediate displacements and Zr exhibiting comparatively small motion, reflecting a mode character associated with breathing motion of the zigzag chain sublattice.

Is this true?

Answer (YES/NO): NO